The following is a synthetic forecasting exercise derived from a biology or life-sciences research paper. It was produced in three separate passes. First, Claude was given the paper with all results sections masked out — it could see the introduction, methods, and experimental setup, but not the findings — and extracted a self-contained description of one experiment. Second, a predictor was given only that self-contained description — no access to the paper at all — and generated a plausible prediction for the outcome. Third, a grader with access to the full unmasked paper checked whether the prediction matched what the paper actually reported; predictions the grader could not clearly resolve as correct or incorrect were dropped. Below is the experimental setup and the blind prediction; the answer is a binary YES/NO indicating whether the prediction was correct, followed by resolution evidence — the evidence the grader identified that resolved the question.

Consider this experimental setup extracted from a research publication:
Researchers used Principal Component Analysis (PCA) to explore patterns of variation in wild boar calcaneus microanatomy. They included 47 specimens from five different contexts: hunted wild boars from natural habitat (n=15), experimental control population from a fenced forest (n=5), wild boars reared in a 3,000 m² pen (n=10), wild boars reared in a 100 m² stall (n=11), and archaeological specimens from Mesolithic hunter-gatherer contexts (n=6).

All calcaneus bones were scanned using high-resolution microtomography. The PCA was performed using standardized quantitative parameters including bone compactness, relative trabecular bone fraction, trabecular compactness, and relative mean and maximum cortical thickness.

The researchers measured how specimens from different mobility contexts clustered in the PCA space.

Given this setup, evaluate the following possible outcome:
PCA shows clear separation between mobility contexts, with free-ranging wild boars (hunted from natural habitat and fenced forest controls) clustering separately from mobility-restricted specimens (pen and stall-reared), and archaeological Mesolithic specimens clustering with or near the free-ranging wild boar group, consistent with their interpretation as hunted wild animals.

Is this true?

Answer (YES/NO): NO